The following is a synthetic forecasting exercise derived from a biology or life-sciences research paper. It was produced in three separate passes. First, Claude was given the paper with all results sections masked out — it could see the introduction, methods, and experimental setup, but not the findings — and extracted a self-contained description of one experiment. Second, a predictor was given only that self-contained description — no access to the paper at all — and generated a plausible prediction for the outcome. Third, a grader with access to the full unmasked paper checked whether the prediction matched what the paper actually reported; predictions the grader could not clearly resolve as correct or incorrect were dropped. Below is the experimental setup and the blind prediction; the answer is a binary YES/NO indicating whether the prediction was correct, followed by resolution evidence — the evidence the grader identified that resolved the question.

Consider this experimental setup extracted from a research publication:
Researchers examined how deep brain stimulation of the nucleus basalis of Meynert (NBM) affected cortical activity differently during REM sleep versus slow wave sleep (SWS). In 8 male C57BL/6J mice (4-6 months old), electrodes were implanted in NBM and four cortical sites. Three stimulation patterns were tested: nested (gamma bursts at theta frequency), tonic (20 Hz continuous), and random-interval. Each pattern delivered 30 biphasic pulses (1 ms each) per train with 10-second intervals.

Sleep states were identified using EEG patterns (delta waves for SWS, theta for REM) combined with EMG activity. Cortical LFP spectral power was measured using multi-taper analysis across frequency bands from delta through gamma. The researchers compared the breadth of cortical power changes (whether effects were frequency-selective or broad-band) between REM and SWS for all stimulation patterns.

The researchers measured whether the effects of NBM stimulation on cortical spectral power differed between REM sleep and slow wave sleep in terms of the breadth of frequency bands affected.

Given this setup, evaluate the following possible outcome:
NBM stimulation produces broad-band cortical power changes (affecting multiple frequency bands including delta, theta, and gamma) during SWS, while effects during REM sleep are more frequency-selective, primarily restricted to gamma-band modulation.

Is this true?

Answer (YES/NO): NO